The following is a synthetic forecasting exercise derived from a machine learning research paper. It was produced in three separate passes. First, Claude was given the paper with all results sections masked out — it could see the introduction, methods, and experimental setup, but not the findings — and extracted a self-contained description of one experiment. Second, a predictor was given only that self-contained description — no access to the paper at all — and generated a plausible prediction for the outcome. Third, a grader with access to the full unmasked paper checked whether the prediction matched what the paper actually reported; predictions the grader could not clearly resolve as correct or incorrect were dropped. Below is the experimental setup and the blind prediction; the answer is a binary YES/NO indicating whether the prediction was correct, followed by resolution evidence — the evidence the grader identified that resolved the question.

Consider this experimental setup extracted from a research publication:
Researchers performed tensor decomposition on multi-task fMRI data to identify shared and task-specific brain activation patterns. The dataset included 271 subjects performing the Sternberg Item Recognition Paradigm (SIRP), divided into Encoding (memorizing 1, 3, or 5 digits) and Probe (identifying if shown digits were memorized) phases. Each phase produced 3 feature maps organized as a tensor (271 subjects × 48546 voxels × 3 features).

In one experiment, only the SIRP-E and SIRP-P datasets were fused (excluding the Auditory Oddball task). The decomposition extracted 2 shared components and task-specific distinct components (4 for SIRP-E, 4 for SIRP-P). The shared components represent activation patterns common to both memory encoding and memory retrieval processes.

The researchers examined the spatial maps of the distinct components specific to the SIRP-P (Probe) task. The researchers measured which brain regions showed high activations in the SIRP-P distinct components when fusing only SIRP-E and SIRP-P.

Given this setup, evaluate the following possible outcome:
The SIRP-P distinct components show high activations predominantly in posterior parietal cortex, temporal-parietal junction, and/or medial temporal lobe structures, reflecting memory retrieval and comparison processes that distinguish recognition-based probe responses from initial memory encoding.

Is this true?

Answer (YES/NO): NO